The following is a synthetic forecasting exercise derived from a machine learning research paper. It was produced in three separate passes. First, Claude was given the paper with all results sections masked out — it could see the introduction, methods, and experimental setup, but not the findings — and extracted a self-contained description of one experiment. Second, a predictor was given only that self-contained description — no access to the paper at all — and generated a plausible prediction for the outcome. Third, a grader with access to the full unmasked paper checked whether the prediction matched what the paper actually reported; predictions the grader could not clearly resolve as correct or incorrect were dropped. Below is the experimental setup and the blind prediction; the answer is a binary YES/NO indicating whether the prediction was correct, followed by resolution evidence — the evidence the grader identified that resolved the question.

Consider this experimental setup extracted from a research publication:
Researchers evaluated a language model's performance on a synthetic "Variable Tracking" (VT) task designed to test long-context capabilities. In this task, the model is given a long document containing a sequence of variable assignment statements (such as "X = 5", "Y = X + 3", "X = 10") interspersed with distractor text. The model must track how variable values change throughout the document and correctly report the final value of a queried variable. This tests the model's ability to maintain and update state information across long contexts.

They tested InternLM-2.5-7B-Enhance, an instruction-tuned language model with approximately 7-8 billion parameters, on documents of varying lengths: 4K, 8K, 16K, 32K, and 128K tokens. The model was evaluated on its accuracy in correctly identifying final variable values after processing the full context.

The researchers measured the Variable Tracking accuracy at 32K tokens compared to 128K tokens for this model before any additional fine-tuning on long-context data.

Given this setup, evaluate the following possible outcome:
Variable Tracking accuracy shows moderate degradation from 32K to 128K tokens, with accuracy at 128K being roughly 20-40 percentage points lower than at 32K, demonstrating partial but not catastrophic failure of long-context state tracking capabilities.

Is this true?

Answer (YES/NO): NO